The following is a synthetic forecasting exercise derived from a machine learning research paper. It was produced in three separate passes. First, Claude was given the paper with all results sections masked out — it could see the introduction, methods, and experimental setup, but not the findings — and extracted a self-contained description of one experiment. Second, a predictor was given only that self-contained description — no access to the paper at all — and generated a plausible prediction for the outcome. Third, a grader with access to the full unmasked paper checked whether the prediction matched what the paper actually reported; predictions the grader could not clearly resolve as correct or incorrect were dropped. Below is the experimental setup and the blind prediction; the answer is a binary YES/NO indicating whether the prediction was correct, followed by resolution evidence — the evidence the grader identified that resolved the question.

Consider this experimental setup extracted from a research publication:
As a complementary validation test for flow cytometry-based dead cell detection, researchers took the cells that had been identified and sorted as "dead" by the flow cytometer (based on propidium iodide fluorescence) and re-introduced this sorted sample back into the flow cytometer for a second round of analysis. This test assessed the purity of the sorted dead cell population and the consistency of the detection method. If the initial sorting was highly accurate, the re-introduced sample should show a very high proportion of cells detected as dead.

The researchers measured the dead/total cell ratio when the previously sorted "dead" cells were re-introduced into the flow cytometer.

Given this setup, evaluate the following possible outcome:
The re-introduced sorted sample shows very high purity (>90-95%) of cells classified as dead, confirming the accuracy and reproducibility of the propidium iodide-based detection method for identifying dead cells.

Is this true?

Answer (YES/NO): YES